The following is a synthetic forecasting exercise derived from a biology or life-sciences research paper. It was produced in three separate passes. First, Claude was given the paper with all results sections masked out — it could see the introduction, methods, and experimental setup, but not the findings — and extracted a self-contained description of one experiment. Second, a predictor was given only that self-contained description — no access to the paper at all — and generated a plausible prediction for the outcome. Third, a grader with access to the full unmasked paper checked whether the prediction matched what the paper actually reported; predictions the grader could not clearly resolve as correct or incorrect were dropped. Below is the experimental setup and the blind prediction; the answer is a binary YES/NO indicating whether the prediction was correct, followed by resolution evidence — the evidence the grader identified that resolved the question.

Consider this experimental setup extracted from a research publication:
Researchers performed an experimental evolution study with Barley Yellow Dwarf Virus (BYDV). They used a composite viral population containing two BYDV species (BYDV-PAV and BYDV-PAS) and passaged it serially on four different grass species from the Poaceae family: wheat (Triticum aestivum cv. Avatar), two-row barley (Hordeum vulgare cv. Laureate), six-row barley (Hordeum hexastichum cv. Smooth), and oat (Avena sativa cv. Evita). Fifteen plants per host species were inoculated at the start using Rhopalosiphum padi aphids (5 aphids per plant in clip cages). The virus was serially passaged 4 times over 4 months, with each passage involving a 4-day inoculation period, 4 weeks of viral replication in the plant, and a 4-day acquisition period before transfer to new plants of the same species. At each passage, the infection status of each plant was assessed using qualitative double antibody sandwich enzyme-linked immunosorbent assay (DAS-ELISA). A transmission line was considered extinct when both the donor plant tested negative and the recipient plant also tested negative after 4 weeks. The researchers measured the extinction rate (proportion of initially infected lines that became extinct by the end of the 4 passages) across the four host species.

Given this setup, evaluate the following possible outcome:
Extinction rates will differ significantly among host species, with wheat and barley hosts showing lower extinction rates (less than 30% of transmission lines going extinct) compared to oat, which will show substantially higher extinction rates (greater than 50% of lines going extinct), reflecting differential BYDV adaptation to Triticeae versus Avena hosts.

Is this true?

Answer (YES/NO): NO